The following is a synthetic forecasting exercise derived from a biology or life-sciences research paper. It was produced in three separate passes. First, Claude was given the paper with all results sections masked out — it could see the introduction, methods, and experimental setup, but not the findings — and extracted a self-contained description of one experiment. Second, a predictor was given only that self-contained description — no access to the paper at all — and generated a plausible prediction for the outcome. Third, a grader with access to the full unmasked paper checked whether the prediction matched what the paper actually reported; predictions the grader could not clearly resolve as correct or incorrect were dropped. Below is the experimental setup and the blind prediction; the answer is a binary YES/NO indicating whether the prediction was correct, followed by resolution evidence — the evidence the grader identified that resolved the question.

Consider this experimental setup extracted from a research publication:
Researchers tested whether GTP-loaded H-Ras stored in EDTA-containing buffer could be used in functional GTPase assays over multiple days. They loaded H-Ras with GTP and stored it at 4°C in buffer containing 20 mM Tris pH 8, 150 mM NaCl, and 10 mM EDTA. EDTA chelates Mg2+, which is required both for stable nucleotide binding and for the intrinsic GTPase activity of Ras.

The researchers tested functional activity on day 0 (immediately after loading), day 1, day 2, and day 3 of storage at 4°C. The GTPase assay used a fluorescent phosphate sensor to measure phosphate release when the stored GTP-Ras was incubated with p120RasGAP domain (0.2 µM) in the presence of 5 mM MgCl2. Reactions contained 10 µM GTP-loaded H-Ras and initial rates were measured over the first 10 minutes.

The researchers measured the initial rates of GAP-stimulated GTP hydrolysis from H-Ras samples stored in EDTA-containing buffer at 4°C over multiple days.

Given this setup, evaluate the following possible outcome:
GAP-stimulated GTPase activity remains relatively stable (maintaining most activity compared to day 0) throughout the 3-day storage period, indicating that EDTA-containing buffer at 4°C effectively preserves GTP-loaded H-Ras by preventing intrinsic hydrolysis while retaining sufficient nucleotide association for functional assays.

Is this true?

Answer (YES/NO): YES